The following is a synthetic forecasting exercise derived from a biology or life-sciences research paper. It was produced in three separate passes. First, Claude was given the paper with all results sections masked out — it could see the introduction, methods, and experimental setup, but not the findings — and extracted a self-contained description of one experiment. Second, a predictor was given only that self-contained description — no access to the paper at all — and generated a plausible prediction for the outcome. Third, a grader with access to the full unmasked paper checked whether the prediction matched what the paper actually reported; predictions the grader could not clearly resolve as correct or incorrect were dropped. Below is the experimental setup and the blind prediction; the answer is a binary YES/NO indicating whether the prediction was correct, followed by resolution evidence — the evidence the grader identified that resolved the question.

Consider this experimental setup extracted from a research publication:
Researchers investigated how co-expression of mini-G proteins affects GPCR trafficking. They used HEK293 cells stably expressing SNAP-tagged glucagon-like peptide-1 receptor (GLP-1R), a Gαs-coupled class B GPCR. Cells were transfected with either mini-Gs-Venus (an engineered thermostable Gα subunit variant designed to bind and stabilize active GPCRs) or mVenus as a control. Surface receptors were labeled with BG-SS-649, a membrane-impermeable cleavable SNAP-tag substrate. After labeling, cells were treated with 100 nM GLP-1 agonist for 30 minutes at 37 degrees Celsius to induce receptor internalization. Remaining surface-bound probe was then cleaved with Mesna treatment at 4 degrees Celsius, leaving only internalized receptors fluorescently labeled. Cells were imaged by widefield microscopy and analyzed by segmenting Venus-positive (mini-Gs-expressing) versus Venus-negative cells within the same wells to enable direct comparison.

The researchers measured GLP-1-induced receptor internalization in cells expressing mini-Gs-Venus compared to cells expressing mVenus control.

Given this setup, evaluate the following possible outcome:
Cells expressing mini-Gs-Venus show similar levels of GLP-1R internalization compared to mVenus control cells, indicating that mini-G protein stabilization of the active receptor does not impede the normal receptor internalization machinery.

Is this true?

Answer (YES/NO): NO